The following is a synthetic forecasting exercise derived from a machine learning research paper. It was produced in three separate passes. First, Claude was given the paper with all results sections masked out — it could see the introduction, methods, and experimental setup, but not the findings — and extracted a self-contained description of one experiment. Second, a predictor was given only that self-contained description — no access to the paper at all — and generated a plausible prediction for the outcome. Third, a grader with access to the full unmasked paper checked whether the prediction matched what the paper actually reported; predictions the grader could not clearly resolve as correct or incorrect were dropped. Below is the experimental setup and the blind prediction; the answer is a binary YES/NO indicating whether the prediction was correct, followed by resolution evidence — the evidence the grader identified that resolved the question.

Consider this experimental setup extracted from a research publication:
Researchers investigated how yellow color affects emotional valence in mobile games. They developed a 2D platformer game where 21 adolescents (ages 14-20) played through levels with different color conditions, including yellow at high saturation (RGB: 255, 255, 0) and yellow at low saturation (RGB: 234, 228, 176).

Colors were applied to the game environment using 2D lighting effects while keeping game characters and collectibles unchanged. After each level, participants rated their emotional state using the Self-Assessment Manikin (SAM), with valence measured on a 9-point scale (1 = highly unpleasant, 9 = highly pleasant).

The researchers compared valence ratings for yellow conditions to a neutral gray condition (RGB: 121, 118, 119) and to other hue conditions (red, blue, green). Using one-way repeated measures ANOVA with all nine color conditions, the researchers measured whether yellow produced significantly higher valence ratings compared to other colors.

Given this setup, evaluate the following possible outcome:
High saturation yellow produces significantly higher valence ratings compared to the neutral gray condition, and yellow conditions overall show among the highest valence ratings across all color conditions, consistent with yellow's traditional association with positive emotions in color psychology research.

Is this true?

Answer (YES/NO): NO